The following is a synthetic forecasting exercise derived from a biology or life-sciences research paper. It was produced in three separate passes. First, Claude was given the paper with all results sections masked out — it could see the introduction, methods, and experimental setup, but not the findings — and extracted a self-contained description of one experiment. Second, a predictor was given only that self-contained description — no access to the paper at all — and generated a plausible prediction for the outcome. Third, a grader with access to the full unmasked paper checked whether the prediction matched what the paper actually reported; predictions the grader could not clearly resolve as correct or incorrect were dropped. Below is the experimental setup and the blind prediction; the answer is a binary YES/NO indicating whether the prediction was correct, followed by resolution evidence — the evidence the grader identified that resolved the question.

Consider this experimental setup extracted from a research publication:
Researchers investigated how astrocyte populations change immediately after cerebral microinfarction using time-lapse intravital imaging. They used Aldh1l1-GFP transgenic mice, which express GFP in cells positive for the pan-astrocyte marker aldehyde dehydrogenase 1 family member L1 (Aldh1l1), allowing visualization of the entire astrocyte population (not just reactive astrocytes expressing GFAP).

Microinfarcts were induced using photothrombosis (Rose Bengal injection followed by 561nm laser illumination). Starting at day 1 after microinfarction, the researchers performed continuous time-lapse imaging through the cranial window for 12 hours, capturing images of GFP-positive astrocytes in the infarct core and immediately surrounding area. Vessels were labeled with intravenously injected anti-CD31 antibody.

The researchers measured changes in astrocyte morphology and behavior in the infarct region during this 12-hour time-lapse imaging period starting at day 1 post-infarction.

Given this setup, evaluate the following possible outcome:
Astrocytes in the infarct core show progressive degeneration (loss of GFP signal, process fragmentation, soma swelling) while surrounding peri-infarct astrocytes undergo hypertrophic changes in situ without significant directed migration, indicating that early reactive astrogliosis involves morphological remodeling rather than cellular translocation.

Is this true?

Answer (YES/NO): NO